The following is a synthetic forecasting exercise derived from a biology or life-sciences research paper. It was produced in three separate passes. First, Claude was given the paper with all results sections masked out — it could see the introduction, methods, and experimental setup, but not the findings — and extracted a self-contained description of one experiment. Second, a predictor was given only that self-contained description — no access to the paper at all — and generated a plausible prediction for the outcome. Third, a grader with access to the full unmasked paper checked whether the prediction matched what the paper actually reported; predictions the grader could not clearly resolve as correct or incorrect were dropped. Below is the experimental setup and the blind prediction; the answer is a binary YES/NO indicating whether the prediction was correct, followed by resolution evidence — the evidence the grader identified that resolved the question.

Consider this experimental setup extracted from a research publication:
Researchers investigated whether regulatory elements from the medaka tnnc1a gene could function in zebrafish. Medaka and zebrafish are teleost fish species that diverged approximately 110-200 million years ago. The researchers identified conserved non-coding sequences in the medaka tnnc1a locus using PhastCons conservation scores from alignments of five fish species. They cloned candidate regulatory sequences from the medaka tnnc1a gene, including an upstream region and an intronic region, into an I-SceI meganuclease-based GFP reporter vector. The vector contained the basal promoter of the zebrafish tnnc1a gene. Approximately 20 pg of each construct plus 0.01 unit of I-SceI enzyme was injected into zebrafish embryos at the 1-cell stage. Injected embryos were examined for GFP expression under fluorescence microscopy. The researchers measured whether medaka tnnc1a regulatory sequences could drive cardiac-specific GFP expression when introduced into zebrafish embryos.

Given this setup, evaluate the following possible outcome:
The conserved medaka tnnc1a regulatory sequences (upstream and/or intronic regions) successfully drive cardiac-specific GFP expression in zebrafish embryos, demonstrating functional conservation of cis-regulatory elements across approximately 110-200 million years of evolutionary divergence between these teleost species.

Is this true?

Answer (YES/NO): YES